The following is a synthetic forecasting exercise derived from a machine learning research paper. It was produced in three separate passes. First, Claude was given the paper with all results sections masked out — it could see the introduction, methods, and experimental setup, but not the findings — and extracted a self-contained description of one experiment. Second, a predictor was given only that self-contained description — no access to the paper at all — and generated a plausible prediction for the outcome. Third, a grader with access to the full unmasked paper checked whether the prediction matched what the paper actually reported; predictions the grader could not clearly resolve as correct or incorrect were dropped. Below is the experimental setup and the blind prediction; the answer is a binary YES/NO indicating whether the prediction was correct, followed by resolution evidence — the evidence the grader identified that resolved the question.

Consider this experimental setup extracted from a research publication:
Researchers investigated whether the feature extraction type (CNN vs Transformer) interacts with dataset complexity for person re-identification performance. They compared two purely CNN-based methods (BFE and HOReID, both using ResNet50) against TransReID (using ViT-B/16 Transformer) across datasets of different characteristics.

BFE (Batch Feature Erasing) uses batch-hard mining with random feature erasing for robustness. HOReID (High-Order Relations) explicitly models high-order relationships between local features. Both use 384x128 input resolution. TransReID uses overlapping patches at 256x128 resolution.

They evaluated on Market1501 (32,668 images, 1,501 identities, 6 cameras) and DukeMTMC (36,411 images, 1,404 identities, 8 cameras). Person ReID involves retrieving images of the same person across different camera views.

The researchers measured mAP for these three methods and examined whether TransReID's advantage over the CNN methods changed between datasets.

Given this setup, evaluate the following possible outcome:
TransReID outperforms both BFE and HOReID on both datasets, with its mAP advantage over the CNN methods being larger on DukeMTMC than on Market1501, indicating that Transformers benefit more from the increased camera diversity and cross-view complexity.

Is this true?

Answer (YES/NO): YES